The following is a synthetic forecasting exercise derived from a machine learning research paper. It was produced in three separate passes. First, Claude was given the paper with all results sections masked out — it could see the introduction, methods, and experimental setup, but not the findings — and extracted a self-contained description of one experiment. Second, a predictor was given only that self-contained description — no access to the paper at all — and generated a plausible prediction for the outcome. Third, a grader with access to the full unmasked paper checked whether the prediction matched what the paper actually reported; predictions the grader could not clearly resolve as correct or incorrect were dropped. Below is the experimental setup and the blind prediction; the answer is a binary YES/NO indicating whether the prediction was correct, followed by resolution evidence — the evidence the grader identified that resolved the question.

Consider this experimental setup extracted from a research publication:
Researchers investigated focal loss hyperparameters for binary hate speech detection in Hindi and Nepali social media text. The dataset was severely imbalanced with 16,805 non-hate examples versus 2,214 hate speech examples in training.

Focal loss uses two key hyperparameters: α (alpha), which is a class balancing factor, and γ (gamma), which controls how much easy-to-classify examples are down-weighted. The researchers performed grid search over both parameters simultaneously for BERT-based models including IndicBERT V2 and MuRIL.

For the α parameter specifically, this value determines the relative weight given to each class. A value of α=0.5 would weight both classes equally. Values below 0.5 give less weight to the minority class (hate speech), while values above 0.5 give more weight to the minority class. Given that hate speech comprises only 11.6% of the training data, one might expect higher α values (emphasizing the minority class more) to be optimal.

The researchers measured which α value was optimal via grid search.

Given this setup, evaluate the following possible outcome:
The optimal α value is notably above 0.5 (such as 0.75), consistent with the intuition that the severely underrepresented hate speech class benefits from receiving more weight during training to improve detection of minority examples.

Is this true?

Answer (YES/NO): NO